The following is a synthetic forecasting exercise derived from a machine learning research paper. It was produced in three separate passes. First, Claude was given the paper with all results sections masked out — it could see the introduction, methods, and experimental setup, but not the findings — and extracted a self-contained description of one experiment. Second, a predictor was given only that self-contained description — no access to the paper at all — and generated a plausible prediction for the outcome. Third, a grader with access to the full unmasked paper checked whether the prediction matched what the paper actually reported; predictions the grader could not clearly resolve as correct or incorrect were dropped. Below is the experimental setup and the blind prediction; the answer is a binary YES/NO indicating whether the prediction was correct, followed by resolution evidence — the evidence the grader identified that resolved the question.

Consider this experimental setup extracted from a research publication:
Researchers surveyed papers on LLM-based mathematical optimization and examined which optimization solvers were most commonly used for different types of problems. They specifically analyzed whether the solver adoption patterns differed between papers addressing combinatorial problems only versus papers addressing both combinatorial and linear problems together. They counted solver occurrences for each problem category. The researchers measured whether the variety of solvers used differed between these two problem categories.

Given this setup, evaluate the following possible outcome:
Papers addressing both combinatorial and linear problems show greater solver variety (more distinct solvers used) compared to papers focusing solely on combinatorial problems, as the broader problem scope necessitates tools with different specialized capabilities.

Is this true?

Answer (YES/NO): NO